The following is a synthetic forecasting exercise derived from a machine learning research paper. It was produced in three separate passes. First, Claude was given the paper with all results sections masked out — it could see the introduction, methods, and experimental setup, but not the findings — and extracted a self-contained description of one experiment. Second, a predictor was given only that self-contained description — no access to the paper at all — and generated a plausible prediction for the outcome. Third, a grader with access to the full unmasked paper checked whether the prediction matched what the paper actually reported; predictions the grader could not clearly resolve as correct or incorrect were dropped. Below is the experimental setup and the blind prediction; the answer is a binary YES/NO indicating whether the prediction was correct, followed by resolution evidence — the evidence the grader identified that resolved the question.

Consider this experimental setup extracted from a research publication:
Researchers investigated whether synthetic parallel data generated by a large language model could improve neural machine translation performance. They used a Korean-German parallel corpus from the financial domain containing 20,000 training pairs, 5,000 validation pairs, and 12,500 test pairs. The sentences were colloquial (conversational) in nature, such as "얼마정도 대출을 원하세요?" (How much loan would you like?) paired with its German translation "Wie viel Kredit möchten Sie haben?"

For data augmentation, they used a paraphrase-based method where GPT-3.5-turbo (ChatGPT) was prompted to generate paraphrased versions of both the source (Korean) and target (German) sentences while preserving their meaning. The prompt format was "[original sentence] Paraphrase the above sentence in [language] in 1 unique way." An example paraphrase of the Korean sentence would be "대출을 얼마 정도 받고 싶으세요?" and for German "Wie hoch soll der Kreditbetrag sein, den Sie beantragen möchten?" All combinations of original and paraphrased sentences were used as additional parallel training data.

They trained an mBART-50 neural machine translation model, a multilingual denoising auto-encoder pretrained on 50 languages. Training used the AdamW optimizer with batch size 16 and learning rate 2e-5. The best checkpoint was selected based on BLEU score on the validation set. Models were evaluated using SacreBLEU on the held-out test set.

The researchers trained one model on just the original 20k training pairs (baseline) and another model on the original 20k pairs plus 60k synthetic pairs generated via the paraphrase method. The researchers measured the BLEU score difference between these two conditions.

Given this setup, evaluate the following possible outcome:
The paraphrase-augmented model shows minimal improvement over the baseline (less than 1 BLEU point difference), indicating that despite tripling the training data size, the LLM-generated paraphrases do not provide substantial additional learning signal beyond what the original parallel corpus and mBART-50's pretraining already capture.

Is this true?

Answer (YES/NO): NO